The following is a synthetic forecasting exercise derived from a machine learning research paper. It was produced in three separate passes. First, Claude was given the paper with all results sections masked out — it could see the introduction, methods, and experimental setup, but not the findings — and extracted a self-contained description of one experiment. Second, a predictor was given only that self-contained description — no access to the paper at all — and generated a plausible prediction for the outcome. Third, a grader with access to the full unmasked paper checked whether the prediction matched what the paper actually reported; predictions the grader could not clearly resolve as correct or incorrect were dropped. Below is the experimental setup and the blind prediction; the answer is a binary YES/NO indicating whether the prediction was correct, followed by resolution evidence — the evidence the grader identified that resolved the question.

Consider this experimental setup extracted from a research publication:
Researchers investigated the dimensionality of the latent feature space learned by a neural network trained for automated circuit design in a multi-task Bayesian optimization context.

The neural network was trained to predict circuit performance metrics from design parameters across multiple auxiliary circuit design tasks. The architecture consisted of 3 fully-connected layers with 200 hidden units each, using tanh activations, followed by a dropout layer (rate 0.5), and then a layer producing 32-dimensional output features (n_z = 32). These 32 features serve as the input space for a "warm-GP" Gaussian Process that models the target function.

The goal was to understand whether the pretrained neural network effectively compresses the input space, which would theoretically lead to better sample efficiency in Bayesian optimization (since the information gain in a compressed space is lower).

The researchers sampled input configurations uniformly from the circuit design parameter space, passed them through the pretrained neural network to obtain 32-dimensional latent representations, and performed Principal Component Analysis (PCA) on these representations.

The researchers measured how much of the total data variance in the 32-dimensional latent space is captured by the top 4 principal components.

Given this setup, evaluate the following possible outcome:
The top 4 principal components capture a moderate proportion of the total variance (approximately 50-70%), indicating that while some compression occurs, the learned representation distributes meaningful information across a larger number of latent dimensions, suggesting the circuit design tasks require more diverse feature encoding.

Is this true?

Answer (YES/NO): NO